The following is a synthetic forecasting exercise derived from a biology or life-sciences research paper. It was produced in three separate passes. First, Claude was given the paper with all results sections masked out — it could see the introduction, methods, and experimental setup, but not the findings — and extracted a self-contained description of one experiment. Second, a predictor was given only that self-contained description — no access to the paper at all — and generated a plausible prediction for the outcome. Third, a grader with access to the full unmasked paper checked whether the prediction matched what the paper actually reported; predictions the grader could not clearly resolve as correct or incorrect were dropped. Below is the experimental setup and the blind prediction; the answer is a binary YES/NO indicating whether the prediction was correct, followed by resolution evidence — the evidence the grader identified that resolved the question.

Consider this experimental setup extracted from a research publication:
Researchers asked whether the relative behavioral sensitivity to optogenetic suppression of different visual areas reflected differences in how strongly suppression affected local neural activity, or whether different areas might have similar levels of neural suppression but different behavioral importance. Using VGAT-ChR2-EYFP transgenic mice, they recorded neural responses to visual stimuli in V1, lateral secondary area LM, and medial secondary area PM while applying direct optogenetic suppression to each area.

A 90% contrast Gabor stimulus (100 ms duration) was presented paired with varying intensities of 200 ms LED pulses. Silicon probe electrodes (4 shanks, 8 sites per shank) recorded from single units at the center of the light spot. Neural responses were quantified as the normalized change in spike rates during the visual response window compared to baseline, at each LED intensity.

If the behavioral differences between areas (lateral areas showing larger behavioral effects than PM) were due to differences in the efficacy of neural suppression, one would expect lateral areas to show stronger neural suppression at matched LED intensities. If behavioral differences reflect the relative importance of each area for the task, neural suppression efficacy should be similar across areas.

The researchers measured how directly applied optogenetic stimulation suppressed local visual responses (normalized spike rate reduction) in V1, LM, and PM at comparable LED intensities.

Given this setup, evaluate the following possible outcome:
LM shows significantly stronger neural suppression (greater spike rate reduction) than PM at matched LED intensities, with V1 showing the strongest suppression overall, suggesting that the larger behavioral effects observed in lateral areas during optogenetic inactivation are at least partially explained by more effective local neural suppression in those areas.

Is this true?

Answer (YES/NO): NO